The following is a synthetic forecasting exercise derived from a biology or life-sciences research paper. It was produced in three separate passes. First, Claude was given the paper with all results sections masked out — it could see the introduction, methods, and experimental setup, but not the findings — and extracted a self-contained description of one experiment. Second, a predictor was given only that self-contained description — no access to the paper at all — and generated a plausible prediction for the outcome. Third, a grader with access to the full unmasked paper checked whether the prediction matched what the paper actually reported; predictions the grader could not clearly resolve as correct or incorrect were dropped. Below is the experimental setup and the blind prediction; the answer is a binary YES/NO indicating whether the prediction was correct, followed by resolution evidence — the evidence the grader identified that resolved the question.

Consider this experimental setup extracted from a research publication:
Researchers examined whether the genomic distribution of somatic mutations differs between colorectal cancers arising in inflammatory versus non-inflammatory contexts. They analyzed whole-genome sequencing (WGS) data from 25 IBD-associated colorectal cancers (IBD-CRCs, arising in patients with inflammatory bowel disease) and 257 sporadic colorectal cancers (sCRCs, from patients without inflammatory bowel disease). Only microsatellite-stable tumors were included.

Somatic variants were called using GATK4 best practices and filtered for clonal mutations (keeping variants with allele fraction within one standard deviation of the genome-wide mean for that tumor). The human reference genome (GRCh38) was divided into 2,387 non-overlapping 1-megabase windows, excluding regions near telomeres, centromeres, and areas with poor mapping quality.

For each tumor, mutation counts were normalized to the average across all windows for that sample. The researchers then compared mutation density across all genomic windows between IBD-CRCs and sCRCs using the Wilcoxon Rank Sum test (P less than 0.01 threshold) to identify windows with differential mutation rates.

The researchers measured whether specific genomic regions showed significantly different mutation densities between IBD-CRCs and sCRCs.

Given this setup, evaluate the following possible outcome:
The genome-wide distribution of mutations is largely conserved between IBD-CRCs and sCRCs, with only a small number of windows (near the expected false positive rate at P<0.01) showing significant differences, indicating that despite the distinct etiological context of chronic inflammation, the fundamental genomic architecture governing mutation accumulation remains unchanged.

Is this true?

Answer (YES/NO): NO